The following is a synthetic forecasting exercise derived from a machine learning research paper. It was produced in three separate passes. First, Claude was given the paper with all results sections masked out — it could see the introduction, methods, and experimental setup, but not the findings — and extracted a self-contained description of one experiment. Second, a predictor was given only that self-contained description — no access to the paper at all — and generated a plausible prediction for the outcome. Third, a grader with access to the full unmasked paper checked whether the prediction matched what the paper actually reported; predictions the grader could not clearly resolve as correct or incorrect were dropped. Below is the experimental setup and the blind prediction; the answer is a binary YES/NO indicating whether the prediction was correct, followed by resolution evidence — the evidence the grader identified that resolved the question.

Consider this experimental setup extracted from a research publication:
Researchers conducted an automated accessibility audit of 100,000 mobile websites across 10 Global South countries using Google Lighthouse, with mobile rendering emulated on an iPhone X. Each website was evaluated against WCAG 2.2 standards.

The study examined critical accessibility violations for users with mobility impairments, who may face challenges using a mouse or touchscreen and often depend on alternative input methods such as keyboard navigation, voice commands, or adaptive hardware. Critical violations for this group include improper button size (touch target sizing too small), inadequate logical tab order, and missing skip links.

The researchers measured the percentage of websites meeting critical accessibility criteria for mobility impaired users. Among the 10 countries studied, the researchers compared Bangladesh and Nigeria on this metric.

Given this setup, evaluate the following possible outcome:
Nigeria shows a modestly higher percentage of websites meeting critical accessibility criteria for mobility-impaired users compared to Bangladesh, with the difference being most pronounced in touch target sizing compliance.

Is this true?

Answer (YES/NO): NO